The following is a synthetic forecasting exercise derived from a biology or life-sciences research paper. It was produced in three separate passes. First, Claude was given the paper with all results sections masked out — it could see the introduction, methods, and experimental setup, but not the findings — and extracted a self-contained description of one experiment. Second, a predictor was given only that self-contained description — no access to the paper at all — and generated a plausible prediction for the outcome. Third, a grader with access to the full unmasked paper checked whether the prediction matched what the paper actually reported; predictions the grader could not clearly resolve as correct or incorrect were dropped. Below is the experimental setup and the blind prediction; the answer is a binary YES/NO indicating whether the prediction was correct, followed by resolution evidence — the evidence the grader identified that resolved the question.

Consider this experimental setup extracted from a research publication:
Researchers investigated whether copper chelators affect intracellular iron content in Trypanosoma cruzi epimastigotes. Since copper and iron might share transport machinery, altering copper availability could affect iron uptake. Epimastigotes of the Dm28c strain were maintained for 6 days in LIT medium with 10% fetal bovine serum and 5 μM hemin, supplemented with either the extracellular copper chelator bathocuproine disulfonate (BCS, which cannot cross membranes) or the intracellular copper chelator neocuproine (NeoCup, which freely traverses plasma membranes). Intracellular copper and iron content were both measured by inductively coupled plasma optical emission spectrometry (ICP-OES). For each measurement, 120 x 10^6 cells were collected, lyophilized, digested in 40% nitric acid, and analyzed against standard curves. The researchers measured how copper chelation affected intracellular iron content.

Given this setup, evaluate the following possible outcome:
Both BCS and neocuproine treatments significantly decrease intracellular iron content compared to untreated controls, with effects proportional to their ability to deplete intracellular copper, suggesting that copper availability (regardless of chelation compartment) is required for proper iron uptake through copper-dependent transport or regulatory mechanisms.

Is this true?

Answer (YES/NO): NO